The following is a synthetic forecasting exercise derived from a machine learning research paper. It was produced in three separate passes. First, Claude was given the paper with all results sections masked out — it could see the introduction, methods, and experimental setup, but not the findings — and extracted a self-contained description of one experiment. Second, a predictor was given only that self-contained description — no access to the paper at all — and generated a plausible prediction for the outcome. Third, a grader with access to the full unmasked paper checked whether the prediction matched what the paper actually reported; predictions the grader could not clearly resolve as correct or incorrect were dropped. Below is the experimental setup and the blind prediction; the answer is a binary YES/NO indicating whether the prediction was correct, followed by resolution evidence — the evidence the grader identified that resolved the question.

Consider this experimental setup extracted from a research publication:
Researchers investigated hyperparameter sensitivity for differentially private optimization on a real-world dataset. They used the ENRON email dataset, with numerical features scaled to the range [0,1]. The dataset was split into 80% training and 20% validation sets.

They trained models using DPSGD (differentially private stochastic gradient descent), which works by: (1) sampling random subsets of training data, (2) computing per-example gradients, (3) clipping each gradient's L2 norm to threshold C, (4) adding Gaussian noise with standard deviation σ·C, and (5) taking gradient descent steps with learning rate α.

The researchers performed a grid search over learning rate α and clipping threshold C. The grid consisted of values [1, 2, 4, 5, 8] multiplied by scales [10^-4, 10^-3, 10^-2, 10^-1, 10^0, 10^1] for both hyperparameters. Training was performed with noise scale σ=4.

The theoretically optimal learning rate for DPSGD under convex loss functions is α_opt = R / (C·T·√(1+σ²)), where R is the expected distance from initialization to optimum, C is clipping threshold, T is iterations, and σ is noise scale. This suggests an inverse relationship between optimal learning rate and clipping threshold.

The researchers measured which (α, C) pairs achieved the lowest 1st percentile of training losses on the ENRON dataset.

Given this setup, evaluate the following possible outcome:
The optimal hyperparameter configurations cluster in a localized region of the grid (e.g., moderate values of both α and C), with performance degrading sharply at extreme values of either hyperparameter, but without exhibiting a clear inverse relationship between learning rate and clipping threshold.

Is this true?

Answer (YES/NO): NO